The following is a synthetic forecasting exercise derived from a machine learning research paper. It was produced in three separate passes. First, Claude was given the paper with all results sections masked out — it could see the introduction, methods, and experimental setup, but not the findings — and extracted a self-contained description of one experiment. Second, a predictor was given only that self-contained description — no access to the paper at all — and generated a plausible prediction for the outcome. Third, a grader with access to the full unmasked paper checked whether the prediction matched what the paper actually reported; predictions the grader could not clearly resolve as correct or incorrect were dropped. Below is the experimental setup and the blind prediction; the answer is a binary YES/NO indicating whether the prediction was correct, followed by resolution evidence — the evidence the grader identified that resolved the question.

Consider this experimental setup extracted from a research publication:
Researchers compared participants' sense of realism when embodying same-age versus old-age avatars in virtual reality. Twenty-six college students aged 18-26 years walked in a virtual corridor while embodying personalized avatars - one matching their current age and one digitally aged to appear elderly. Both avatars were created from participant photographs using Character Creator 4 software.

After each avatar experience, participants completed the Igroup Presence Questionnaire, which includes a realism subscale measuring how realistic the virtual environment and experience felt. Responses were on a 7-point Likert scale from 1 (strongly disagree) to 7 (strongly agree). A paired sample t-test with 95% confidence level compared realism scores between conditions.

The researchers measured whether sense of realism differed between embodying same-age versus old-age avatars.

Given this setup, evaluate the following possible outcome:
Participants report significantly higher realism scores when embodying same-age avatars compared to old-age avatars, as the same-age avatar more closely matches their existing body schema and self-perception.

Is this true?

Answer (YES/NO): NO